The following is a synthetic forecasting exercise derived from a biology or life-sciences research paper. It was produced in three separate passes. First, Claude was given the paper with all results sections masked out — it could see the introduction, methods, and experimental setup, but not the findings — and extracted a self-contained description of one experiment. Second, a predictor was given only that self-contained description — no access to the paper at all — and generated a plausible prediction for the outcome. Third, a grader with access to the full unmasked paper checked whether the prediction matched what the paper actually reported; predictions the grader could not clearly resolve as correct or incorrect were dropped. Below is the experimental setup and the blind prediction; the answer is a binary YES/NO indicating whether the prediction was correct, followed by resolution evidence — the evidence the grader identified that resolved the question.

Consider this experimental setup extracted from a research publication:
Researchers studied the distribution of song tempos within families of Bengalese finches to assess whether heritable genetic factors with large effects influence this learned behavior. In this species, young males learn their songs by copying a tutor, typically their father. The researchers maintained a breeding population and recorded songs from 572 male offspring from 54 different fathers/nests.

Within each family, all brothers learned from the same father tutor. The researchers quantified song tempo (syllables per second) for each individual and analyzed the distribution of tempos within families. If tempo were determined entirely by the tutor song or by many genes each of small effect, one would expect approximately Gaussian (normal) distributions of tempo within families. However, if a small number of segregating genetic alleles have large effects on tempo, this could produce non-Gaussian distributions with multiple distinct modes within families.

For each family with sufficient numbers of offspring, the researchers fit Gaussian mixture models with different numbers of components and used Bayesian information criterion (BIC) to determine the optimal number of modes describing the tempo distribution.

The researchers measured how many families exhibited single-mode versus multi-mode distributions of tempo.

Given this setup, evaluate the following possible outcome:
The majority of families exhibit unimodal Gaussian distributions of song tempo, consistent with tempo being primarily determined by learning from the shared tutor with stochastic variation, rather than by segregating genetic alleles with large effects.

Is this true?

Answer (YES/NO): NO